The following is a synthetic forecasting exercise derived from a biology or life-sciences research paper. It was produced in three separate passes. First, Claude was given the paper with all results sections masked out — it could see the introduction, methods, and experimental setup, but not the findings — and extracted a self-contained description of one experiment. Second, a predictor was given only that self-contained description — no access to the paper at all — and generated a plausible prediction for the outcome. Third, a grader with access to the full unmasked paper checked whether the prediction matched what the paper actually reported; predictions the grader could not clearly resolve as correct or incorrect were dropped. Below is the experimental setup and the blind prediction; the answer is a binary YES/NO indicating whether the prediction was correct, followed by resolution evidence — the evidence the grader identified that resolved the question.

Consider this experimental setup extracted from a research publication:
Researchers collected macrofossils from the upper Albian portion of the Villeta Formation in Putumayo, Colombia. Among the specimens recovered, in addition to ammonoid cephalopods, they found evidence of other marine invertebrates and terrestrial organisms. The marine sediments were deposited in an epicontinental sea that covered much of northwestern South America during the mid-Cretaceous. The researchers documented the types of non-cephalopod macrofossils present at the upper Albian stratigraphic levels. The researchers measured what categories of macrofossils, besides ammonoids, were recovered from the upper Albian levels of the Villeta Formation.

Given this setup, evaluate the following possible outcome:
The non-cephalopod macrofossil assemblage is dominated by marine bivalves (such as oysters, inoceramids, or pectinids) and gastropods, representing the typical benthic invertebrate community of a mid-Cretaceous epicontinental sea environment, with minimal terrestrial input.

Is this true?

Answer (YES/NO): NO